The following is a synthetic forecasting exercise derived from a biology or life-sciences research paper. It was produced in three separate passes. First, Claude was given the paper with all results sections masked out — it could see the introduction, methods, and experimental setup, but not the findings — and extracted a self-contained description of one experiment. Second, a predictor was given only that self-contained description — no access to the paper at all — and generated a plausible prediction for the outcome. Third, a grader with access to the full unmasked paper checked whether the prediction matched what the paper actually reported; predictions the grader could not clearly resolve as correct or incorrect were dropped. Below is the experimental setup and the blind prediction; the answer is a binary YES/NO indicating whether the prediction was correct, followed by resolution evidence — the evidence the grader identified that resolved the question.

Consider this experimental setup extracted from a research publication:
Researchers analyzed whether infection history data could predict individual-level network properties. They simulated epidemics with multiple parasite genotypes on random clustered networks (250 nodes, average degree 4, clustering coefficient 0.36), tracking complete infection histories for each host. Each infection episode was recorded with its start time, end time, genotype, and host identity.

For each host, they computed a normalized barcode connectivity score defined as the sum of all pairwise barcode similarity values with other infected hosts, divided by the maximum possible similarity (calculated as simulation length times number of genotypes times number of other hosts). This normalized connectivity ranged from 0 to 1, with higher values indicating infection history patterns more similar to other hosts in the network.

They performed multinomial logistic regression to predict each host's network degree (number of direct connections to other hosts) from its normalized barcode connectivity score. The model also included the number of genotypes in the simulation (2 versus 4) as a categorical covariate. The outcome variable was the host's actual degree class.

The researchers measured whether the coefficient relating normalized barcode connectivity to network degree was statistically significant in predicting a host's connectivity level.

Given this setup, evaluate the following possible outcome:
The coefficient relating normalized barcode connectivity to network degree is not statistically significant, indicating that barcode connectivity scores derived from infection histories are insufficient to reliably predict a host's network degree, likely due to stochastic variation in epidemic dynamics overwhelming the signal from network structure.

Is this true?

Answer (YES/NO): NO